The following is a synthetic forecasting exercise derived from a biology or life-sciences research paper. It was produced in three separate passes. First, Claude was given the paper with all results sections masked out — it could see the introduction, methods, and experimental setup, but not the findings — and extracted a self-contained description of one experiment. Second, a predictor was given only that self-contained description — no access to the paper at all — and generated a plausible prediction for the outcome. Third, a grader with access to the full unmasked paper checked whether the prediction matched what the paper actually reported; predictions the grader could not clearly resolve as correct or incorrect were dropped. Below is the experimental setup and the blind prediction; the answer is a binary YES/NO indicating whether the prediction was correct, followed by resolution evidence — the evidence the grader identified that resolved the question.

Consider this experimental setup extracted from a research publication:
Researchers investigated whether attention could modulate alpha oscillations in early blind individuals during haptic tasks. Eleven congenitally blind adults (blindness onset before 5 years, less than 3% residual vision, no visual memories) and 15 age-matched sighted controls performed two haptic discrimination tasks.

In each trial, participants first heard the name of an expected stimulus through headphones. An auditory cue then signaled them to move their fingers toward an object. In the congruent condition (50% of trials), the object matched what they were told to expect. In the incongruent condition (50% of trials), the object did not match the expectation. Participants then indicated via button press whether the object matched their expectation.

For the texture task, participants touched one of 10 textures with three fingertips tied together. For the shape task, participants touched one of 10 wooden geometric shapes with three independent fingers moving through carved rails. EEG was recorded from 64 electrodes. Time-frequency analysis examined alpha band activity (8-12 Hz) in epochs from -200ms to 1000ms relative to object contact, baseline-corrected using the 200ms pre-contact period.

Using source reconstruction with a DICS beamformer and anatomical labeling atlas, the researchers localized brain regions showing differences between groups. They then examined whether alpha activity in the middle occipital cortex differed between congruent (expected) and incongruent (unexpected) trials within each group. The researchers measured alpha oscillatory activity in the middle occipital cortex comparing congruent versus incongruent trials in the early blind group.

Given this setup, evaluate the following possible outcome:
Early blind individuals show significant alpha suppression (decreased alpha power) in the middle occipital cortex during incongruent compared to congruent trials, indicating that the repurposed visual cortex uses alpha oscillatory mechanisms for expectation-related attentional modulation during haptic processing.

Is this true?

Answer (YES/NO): NO